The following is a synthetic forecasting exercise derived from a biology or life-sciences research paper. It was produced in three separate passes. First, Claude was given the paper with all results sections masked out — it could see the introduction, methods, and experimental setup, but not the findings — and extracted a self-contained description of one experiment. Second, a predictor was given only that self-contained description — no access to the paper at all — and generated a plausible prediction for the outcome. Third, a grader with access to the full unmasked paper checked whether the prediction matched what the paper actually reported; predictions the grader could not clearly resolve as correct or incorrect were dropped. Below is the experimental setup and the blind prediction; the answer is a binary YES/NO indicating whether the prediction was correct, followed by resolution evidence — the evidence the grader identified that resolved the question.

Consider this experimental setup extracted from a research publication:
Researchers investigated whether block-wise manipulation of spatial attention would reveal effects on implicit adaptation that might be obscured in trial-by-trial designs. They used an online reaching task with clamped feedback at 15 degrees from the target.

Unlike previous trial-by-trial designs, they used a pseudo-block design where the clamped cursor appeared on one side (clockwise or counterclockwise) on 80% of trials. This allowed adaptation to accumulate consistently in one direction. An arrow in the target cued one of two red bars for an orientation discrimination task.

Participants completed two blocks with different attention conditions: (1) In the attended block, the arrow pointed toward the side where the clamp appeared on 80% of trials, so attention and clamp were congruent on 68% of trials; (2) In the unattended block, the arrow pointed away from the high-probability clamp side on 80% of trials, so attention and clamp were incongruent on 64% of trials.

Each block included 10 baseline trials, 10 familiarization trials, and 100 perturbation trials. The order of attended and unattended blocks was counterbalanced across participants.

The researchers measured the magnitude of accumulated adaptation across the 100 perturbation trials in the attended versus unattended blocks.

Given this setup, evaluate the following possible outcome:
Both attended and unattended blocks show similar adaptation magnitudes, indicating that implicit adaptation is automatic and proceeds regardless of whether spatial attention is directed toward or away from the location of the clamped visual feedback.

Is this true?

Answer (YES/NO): YES